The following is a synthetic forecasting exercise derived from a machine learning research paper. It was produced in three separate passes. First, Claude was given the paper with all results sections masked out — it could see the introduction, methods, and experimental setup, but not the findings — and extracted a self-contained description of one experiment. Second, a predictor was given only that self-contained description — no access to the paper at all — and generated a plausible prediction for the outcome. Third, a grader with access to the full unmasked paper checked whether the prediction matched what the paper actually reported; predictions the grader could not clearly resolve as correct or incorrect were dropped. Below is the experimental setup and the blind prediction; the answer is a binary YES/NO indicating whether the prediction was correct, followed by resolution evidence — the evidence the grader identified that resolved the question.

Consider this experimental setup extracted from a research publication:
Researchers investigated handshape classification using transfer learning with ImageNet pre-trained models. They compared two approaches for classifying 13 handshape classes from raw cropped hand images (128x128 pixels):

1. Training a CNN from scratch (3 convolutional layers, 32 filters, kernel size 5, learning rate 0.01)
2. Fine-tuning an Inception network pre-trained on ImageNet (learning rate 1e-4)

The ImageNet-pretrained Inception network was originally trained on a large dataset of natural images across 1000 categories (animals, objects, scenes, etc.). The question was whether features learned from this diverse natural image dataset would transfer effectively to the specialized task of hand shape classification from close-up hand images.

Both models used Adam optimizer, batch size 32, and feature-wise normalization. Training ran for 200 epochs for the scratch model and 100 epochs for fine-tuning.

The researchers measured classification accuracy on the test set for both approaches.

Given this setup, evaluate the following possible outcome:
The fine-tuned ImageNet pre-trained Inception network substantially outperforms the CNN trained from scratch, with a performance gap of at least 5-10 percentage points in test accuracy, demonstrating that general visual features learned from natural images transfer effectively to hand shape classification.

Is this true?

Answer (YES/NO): YES